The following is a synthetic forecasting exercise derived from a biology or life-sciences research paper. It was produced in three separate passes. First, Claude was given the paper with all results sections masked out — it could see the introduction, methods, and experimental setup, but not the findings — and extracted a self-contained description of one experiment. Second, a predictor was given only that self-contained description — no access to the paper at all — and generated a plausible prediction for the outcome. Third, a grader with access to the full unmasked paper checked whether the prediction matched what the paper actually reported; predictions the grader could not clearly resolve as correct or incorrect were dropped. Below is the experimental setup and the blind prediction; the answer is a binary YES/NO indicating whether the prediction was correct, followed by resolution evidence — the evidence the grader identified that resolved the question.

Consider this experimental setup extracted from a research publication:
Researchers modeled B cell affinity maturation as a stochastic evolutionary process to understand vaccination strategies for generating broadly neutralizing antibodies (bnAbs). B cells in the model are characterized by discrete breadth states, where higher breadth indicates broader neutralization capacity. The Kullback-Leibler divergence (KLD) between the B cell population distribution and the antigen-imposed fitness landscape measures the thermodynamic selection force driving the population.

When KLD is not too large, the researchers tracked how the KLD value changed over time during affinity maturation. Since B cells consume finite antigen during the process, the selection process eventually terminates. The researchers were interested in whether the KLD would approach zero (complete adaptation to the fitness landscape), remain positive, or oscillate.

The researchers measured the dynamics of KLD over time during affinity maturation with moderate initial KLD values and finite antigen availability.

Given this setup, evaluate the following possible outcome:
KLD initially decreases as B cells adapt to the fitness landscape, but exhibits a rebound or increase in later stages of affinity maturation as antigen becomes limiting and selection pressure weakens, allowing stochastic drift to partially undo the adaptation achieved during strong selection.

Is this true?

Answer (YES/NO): NO